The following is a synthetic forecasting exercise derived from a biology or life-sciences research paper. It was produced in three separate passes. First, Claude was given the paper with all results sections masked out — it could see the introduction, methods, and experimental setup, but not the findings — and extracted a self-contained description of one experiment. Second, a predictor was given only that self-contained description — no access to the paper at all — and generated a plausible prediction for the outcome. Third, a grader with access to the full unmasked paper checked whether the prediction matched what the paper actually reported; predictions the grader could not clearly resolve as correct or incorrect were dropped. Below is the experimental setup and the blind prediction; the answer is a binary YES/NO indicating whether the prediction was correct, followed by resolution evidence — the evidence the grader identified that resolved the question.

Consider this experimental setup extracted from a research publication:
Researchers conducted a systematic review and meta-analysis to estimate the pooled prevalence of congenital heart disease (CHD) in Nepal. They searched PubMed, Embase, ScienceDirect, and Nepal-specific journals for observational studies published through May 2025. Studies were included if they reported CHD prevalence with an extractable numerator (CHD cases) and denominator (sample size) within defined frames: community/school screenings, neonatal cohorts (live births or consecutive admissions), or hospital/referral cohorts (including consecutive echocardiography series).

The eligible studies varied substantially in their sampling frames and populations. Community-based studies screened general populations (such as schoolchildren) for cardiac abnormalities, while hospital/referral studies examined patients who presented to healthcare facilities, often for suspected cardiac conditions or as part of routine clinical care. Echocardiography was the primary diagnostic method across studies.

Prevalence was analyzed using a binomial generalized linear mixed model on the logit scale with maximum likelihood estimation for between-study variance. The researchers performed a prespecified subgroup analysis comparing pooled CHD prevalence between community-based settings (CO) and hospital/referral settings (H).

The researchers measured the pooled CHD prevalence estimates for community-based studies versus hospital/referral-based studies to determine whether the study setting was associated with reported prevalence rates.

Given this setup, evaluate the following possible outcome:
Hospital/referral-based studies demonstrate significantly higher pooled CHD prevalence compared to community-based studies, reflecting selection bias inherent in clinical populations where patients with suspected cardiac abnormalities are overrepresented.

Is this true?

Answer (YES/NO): NO